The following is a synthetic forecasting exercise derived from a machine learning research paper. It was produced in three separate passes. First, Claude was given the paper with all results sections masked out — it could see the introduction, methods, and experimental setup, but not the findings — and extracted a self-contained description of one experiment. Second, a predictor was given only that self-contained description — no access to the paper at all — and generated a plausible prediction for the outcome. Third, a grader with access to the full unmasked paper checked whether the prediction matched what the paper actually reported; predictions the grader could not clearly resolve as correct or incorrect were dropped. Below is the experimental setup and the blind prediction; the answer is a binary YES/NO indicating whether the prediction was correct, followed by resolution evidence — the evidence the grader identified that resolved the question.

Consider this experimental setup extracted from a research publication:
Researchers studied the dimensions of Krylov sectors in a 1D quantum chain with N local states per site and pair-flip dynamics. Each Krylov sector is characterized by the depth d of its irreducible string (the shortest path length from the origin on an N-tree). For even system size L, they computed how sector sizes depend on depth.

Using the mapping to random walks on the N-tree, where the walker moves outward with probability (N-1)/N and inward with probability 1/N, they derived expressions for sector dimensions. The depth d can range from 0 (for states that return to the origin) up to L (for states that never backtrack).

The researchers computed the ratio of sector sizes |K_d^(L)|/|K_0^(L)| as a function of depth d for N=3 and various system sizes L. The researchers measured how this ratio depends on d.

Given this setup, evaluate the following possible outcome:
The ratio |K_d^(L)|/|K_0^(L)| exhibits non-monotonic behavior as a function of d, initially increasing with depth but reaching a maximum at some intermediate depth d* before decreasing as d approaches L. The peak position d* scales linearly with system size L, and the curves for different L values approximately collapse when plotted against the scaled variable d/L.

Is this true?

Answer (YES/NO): NO